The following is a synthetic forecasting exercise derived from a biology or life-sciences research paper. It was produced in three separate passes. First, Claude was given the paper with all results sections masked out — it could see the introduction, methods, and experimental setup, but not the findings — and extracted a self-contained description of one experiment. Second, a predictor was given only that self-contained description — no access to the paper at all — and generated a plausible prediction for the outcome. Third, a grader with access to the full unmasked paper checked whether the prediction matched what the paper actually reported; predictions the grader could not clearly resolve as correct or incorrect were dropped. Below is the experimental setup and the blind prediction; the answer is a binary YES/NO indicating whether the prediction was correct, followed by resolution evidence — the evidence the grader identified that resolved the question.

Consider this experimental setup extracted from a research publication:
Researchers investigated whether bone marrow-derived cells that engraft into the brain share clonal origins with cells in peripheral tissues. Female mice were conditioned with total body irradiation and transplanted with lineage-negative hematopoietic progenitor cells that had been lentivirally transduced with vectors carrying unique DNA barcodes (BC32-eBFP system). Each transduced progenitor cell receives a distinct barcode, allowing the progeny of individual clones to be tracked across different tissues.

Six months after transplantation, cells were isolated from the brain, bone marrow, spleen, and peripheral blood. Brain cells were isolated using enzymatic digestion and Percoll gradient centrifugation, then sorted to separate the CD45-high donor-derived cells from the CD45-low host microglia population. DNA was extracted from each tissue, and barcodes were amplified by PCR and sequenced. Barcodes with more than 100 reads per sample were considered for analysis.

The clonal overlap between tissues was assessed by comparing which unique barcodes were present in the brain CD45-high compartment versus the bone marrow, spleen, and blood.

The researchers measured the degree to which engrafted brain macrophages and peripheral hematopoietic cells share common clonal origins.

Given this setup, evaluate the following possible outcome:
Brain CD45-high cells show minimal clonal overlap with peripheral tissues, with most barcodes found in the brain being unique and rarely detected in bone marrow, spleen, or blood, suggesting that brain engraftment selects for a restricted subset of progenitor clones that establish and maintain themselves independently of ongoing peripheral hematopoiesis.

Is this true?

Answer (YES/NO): YES